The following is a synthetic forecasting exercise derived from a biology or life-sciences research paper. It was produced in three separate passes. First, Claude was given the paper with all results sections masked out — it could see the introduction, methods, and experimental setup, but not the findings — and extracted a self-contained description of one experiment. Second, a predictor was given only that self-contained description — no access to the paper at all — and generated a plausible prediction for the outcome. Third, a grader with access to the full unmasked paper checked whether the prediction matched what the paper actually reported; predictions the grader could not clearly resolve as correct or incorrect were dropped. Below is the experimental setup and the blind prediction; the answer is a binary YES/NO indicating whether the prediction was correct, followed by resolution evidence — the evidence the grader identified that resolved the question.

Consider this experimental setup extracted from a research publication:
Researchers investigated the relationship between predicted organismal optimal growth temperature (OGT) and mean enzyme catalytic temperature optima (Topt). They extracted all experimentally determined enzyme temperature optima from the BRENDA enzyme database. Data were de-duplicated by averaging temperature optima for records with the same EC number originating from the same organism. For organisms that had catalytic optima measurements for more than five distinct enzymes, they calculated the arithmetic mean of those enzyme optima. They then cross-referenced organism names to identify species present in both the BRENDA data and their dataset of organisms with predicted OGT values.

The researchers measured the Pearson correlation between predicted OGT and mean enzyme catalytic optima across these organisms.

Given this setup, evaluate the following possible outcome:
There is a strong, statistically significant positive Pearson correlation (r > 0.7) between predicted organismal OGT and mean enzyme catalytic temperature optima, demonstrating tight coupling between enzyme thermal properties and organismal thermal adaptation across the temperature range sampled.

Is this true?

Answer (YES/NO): YES